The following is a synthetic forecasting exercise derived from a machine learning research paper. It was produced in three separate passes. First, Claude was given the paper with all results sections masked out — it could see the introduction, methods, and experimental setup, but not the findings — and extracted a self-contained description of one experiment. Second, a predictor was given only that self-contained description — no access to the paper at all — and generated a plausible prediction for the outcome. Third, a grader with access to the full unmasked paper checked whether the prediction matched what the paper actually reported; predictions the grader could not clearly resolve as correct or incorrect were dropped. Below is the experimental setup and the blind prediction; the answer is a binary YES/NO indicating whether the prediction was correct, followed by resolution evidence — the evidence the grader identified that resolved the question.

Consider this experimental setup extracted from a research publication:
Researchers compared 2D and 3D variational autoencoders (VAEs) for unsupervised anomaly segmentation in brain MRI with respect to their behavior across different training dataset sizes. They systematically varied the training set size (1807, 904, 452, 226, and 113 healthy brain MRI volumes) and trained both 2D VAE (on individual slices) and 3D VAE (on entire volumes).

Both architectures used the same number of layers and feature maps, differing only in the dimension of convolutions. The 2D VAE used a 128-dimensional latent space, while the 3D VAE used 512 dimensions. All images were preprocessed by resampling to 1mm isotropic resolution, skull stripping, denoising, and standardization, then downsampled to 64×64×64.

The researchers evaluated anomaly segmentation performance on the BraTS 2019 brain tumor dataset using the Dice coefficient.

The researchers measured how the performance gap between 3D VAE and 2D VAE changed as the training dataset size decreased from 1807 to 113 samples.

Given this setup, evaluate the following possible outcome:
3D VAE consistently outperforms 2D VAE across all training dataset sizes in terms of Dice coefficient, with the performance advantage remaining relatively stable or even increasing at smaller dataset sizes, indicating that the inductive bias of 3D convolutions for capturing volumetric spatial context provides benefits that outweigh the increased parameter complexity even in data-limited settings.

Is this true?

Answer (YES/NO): NO